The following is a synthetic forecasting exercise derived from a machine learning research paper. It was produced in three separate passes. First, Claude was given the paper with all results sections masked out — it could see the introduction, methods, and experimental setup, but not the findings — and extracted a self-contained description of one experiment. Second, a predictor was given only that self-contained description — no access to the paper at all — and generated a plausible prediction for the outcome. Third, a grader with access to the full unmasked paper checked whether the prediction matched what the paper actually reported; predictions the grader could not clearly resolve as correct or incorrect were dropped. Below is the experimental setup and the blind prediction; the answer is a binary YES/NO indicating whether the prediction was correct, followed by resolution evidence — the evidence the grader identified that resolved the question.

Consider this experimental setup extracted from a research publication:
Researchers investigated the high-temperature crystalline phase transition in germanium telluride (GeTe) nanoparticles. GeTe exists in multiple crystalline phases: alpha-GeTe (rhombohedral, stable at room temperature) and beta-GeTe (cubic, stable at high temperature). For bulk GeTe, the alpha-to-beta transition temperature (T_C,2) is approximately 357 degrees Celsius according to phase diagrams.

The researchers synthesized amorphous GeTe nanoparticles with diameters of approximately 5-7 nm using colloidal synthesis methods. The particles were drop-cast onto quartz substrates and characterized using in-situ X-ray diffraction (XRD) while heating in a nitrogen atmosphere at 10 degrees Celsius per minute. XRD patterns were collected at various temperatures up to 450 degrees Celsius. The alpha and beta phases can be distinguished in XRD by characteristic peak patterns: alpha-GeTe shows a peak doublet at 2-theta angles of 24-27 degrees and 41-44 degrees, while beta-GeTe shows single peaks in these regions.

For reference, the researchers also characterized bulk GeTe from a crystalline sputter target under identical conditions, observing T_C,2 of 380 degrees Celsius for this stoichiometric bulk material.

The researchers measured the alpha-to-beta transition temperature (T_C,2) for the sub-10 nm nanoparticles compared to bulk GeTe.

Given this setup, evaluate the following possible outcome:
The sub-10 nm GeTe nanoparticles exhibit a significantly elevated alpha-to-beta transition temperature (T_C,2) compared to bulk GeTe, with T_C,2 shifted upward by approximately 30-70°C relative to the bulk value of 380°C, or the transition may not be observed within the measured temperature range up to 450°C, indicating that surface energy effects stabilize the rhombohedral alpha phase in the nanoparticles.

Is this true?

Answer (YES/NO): NO